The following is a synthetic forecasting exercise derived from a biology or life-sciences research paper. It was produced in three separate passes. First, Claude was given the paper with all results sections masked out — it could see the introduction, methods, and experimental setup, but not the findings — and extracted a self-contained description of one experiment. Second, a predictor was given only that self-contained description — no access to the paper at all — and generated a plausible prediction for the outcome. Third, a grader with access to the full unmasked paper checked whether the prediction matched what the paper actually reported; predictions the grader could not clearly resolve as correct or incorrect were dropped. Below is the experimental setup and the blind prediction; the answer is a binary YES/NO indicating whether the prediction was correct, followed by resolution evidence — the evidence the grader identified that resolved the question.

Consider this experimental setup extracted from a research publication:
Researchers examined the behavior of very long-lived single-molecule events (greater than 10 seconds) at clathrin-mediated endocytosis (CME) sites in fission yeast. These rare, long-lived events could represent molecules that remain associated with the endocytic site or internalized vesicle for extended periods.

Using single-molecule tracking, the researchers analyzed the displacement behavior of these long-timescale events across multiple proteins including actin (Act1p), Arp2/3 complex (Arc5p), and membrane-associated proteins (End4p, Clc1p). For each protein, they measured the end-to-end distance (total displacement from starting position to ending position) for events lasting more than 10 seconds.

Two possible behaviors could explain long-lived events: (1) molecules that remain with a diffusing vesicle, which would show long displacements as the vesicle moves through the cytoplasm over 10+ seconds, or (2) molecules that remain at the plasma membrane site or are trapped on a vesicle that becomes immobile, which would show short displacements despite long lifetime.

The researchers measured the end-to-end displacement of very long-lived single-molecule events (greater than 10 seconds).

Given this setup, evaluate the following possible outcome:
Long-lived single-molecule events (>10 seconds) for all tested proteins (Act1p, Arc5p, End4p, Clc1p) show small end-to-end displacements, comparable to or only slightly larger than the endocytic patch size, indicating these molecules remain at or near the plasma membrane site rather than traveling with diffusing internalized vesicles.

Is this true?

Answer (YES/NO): YES